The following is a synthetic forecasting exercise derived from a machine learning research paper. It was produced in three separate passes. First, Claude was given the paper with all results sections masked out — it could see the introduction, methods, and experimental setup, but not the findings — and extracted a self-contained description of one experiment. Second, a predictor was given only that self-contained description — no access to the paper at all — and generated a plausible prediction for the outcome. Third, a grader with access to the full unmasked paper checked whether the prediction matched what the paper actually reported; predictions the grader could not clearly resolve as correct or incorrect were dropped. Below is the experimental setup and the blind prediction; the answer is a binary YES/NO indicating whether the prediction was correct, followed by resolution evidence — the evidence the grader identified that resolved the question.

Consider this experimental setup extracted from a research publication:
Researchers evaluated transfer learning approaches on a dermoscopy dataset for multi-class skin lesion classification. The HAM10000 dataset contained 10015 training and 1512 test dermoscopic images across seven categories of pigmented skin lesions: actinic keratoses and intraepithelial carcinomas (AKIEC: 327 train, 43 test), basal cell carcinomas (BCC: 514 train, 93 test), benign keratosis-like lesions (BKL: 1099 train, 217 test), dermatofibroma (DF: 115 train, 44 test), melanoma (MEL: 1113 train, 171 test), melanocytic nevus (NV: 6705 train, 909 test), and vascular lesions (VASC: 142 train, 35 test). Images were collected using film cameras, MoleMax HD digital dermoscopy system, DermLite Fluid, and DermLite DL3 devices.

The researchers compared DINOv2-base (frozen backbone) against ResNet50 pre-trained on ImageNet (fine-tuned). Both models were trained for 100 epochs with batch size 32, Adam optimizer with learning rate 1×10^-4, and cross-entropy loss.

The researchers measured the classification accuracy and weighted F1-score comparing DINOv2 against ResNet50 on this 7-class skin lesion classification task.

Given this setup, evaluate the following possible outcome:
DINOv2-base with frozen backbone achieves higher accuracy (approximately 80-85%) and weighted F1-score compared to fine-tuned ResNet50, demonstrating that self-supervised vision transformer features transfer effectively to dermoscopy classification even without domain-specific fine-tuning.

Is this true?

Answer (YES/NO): NO